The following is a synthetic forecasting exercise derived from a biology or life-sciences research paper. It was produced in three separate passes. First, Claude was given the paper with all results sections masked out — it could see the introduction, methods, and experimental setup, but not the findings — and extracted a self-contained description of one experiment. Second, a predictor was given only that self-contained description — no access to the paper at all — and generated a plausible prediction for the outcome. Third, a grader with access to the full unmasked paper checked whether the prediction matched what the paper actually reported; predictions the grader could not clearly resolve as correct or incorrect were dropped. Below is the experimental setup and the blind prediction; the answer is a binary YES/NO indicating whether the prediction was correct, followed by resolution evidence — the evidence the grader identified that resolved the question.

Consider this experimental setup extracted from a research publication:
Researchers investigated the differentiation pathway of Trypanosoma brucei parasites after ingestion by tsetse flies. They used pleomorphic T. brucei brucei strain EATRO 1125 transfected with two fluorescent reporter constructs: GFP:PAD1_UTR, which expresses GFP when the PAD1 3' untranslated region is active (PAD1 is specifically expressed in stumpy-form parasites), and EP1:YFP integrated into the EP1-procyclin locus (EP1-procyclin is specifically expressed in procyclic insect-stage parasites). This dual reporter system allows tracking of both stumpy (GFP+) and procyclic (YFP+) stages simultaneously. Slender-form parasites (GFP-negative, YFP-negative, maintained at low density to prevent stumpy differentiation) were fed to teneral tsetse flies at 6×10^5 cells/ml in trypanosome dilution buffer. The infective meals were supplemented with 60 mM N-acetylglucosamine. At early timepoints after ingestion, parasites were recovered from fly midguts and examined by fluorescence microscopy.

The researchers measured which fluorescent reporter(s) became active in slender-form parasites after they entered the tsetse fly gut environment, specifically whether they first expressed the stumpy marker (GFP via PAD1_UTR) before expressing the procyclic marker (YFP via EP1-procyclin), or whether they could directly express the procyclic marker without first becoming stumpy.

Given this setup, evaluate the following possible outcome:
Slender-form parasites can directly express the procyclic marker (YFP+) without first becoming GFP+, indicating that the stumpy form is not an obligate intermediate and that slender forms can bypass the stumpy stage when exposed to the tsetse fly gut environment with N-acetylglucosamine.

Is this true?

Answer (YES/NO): NO